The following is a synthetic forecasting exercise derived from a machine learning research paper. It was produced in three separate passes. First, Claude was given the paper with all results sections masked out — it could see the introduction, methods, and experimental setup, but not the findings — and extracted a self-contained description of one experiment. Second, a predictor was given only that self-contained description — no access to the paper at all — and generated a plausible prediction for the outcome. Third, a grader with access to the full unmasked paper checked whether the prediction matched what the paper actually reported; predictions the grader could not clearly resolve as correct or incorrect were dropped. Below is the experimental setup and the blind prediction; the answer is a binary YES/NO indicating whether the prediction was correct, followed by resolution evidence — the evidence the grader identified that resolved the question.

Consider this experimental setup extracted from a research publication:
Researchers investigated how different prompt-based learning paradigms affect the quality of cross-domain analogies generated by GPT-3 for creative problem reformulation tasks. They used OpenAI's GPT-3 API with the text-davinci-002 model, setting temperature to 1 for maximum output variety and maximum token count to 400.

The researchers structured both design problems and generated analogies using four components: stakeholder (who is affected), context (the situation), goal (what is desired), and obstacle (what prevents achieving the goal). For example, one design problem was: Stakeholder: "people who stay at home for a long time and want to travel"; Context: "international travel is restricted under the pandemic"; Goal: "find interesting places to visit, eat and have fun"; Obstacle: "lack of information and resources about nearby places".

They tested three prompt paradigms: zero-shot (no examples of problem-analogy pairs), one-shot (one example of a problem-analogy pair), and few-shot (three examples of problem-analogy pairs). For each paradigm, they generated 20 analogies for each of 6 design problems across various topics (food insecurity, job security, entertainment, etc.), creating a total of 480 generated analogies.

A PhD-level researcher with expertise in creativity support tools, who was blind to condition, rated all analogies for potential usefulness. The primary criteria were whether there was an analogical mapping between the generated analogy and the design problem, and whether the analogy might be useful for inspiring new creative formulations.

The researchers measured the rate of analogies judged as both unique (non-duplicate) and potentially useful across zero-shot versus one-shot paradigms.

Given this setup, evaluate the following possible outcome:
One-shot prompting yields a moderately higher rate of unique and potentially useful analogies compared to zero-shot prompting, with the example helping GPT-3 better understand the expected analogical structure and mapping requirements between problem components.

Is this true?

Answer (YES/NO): YES